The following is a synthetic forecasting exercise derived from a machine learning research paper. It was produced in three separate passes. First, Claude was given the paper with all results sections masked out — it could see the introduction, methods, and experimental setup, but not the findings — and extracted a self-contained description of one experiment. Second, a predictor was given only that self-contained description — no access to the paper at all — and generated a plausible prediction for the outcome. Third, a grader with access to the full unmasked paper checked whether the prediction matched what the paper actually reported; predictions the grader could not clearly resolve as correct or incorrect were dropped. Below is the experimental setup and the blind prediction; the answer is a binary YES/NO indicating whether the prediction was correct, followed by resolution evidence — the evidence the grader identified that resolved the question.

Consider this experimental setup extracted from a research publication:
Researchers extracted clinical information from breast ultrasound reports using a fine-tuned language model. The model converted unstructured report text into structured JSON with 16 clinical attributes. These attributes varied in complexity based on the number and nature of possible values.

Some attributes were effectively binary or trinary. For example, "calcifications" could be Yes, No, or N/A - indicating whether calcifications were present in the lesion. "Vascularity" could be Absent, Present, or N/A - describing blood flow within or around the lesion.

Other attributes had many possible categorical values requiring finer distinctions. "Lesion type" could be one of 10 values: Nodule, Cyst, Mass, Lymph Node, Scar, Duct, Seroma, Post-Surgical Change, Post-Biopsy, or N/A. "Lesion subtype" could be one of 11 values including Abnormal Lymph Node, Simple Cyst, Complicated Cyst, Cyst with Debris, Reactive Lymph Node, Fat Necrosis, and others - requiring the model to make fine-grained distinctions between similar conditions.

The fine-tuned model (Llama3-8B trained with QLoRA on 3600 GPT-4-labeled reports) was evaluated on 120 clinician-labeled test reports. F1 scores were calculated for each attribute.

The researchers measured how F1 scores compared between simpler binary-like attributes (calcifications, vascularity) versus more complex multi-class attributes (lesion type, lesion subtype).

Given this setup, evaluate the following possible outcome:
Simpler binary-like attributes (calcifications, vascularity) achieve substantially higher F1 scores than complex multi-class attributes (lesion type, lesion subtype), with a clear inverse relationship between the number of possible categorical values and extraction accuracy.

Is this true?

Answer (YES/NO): NO